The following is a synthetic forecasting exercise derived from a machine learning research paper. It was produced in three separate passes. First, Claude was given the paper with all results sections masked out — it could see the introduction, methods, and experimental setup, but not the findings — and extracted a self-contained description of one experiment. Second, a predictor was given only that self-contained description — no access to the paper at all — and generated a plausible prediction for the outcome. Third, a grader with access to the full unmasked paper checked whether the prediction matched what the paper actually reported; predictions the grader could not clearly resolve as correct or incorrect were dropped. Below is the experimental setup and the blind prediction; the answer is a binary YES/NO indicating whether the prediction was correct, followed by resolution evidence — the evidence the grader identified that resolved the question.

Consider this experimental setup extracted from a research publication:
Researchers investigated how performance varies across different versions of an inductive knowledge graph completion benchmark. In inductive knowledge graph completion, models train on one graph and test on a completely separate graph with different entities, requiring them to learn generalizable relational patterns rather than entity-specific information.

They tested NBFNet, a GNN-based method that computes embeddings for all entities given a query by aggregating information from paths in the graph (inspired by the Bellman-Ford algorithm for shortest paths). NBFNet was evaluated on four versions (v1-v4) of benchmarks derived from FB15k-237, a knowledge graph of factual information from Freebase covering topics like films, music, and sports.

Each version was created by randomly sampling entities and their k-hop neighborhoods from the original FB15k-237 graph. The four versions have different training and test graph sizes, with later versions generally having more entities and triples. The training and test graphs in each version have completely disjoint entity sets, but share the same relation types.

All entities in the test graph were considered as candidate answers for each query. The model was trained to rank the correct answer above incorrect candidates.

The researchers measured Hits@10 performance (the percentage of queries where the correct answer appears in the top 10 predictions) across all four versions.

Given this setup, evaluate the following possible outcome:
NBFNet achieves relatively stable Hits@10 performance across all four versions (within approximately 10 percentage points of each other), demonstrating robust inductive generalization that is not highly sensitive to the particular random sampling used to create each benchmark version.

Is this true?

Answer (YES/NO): YES